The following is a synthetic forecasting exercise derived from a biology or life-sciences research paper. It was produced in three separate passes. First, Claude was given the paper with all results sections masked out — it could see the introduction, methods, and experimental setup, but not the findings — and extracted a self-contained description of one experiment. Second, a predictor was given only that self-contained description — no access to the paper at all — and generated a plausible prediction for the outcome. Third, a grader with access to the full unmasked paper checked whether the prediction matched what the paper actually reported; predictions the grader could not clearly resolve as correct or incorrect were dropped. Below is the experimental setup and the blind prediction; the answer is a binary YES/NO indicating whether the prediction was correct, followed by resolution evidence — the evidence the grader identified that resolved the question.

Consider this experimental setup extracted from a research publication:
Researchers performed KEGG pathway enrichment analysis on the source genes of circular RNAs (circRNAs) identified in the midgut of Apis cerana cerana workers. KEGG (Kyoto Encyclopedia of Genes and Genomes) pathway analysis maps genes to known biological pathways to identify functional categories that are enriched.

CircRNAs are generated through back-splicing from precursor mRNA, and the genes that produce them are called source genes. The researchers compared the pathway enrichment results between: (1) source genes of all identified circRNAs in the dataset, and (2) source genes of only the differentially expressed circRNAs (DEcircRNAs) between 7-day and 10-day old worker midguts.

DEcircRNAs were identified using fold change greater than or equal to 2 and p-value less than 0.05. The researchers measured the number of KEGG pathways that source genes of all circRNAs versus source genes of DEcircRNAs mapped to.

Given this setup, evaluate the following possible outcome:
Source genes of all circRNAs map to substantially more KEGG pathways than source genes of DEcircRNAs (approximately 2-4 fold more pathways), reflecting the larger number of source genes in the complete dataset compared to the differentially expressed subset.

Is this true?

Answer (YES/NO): NO